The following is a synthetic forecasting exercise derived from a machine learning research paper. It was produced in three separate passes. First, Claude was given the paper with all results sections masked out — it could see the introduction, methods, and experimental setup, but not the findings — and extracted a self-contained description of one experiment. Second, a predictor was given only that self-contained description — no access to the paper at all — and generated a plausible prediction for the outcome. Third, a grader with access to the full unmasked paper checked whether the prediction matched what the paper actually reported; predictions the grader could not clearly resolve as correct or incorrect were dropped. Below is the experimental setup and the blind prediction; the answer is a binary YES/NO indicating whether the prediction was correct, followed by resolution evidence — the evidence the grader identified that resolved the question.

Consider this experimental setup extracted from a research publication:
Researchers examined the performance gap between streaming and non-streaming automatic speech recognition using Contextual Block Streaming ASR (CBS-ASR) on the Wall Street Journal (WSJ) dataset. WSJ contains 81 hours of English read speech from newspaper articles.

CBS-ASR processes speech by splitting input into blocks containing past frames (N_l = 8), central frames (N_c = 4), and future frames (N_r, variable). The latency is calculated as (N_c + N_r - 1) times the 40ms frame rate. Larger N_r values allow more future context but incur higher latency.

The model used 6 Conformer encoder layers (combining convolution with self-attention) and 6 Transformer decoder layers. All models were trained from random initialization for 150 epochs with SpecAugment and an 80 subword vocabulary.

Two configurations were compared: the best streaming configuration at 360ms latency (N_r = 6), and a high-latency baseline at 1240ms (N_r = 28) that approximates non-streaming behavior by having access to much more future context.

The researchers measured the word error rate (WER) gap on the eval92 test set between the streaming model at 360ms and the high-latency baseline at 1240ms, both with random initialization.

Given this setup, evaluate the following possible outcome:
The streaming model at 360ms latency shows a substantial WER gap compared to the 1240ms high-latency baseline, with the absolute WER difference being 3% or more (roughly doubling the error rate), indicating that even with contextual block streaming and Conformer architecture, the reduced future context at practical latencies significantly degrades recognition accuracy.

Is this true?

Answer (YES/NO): NO